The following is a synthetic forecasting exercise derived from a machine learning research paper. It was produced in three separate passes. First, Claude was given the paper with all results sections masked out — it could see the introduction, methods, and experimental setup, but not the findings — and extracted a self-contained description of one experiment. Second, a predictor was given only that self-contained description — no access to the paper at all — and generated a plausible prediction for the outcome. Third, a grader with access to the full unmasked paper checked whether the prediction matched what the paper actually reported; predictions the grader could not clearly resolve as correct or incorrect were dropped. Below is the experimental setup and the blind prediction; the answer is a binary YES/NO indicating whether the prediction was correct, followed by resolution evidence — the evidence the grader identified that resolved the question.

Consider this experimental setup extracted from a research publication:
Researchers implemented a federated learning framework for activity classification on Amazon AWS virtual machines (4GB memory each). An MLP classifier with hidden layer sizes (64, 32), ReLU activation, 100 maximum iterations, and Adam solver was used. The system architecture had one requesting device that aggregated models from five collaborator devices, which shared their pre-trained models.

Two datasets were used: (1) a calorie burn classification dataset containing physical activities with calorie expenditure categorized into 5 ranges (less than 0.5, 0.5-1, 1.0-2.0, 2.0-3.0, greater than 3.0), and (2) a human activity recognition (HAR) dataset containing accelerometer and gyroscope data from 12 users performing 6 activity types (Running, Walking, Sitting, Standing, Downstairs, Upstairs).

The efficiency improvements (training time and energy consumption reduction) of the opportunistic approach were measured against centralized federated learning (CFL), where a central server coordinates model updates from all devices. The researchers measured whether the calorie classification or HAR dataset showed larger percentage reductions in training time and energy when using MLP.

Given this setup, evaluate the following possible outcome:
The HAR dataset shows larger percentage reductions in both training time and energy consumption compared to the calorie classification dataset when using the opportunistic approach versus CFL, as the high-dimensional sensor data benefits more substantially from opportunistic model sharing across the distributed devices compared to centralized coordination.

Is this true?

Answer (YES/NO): YES